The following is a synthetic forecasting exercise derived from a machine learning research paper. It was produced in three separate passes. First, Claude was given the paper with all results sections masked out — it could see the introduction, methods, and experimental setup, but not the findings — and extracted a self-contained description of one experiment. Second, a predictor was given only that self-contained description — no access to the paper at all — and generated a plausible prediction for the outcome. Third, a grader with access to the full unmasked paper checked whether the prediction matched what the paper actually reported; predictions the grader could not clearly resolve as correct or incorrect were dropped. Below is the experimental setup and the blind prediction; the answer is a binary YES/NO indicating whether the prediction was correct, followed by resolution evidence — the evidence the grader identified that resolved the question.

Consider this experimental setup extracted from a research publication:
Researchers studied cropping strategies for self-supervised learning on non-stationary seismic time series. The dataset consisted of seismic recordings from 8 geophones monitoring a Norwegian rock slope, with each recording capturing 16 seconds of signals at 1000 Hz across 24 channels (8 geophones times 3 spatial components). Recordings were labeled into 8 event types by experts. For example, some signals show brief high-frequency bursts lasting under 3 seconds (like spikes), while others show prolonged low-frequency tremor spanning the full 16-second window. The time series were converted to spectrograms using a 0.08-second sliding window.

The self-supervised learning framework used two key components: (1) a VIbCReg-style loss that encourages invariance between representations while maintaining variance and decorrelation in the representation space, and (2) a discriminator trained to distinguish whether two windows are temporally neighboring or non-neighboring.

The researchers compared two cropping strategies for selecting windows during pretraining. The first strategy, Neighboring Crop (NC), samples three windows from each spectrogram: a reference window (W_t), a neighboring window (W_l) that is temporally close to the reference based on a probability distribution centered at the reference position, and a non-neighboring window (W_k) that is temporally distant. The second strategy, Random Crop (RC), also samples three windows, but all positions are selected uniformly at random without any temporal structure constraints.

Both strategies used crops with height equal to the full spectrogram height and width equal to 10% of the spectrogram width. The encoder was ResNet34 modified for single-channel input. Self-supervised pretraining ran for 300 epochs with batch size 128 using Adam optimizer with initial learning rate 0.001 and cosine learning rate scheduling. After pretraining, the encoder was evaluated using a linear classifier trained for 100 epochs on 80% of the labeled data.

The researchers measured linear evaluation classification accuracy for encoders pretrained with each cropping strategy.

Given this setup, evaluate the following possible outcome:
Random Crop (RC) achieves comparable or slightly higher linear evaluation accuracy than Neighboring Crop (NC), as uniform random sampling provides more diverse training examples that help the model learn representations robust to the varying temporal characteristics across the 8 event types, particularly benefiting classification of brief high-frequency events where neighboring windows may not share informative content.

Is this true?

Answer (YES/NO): NO